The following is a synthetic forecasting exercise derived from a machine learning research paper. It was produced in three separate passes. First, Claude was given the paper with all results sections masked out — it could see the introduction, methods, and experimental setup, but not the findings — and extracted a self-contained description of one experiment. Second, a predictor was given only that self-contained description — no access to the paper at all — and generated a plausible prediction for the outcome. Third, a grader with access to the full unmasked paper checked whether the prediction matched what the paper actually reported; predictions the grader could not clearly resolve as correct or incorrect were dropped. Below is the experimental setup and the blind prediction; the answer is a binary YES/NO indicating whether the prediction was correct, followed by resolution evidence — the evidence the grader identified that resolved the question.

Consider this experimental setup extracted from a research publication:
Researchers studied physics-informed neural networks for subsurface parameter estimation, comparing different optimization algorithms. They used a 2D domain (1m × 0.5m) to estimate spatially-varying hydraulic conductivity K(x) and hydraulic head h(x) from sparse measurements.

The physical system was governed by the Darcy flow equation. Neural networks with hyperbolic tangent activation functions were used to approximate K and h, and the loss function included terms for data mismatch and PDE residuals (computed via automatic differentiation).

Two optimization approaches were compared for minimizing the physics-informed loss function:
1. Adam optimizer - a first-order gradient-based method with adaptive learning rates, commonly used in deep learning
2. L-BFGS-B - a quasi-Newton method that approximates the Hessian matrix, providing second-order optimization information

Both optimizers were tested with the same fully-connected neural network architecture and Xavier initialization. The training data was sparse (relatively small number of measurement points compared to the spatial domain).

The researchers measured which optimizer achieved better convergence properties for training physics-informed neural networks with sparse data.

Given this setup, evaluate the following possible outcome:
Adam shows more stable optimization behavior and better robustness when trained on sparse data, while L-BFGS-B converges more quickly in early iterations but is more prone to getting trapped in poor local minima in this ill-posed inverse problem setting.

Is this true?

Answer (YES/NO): NO